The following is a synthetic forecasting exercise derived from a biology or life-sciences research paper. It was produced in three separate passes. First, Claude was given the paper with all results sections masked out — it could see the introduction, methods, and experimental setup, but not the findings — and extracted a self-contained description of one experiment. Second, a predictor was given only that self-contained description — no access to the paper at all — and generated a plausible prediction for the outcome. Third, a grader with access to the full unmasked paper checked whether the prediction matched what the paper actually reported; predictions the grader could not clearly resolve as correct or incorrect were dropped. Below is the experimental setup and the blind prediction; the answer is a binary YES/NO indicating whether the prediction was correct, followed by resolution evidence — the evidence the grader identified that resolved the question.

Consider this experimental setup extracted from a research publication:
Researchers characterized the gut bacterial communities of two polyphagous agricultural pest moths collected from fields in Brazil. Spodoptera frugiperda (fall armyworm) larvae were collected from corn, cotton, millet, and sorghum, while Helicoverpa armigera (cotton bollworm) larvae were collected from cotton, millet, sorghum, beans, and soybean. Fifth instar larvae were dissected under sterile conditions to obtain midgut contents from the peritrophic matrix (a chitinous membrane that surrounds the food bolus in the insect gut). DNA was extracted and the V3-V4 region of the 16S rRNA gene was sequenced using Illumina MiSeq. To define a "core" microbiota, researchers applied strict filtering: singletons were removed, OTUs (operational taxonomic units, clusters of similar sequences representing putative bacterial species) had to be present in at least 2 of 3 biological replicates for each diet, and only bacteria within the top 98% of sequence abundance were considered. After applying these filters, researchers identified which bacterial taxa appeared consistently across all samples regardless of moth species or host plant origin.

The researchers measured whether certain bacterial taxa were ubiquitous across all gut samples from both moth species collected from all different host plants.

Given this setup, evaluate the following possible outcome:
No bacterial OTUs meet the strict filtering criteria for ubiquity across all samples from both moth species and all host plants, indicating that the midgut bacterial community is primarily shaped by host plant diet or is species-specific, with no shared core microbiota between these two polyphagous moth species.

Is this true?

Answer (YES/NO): NO